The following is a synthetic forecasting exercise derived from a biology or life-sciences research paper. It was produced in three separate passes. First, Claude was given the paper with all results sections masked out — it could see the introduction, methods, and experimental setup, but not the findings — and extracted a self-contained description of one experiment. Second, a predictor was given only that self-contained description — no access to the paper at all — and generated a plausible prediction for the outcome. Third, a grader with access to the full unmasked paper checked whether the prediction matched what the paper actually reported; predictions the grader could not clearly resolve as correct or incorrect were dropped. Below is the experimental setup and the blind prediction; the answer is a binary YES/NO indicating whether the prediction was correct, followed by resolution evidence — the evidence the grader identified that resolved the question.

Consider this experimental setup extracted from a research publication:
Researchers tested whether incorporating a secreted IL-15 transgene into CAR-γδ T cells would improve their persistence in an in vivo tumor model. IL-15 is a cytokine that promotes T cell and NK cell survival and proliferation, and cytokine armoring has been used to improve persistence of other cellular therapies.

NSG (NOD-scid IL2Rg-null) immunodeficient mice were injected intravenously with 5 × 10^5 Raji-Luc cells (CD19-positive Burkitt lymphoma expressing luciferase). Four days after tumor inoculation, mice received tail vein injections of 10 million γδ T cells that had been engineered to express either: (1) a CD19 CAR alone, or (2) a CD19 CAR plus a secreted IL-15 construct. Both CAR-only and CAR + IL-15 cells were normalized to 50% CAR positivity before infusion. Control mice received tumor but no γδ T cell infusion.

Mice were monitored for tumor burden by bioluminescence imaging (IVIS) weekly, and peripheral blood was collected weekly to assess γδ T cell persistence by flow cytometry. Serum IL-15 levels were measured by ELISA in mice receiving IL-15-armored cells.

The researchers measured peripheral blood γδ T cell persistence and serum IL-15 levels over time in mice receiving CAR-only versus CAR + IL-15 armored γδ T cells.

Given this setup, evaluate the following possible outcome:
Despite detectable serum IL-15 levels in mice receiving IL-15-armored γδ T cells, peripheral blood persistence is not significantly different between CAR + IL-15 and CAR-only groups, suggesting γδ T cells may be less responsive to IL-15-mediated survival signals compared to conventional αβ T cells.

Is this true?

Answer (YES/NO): NO